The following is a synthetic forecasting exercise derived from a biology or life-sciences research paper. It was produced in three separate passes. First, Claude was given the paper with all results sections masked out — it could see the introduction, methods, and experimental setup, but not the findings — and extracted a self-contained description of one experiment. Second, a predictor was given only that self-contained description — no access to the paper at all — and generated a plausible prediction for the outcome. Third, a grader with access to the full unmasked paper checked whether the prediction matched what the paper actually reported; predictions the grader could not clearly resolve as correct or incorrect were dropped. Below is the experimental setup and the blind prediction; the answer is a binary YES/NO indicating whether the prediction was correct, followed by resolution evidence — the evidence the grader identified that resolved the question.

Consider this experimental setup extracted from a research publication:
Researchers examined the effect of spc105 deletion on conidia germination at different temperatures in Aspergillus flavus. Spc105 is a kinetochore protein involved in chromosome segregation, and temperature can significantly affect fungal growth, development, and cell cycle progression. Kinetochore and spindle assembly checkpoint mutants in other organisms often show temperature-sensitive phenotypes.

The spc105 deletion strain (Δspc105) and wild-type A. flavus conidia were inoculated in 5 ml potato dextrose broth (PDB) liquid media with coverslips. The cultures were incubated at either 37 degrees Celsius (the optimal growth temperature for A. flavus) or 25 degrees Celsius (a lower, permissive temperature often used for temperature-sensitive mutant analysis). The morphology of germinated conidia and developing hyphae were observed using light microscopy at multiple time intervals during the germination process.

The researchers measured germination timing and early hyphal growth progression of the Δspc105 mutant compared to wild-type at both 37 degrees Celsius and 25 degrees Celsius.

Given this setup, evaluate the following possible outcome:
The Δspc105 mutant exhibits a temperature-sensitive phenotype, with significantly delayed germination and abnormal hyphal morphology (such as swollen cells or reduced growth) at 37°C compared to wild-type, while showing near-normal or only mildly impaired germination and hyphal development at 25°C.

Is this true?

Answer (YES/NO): NO